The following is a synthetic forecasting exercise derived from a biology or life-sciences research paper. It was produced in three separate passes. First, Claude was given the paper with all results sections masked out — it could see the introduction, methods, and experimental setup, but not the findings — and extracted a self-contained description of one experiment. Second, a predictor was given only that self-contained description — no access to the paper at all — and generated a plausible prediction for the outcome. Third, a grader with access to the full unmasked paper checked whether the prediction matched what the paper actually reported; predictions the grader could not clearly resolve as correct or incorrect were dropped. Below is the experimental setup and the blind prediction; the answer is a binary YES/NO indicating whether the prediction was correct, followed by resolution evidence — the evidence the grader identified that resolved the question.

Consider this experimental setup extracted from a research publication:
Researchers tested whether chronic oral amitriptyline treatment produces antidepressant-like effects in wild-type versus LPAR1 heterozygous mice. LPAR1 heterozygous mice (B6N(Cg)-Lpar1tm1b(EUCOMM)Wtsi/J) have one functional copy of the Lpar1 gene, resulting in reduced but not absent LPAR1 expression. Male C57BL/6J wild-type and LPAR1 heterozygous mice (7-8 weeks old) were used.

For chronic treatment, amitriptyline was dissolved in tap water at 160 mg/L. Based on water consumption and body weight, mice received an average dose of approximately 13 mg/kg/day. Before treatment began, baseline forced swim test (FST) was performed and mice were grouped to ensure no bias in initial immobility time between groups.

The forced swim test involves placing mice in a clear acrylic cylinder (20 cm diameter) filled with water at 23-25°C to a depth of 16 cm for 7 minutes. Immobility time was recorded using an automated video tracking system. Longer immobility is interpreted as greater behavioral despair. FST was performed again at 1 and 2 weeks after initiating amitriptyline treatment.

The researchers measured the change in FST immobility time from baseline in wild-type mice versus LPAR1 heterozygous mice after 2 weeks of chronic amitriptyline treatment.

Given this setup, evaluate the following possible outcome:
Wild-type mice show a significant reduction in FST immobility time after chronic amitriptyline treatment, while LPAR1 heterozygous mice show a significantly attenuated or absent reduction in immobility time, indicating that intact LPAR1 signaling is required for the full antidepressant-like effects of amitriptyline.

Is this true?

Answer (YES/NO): YES